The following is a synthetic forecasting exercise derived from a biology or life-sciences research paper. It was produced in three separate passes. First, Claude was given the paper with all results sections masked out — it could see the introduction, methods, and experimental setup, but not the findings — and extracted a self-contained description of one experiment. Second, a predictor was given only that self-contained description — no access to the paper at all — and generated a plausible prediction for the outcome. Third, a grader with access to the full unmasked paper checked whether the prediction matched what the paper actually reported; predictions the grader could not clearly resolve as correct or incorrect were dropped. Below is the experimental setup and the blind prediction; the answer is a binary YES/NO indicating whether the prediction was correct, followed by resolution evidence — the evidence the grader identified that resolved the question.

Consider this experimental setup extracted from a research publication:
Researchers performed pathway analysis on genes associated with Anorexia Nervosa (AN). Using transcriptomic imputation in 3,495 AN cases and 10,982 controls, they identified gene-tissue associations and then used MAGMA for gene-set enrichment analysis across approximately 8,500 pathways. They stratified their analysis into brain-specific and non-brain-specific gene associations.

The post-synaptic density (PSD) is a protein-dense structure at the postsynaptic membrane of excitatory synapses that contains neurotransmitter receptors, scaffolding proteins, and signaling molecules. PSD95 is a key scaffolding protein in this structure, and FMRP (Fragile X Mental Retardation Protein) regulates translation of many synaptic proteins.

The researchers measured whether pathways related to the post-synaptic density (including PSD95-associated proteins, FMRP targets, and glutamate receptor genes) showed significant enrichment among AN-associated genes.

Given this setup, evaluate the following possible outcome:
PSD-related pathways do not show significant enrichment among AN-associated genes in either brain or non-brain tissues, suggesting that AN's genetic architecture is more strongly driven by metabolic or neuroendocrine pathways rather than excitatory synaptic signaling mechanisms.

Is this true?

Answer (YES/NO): NO